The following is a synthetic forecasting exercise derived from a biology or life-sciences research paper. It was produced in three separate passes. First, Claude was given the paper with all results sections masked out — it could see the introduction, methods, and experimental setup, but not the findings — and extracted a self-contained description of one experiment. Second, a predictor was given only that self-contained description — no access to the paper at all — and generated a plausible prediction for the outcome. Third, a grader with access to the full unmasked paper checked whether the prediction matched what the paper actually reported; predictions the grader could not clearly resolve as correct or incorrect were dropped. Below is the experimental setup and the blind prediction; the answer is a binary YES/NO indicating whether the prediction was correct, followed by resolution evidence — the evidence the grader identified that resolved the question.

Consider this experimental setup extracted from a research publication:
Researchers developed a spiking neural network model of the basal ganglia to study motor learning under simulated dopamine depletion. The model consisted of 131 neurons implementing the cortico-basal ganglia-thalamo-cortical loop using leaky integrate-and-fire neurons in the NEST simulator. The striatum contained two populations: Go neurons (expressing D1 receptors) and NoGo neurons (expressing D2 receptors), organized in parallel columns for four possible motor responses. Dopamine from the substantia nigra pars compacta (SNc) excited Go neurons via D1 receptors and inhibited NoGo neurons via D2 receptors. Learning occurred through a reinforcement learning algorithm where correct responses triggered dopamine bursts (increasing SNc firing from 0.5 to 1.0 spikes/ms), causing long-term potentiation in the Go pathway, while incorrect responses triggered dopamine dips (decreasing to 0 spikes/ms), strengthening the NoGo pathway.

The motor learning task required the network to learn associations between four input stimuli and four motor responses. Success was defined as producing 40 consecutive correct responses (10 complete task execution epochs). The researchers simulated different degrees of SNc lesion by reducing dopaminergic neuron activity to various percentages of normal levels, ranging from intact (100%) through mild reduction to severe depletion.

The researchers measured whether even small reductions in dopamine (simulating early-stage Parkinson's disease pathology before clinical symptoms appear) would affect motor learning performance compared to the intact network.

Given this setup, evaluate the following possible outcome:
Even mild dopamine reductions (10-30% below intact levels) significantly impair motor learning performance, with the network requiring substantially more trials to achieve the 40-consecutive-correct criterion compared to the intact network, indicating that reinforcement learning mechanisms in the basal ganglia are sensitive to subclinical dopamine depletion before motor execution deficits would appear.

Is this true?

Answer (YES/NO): YES